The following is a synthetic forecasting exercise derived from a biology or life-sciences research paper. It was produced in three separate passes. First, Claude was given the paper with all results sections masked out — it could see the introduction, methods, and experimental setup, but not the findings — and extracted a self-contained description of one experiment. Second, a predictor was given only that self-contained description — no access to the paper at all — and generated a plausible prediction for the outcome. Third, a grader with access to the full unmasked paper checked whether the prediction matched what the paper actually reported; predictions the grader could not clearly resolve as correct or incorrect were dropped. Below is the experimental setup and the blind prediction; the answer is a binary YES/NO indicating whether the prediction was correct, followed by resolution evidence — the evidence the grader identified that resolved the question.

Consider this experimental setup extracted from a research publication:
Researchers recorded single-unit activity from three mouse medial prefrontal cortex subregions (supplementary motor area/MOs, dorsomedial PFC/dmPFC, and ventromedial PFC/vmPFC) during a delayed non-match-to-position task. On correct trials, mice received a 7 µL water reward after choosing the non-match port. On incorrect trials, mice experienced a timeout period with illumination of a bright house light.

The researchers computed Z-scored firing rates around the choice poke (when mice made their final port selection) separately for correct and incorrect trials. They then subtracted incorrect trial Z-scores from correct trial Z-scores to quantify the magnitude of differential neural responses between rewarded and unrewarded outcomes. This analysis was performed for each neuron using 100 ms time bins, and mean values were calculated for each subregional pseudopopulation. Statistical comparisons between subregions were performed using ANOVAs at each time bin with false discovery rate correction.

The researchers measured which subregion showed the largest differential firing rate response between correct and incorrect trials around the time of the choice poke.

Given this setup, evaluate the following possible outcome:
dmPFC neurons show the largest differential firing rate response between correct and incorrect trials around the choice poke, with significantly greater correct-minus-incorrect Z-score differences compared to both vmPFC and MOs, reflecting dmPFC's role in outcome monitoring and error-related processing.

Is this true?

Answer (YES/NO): NO